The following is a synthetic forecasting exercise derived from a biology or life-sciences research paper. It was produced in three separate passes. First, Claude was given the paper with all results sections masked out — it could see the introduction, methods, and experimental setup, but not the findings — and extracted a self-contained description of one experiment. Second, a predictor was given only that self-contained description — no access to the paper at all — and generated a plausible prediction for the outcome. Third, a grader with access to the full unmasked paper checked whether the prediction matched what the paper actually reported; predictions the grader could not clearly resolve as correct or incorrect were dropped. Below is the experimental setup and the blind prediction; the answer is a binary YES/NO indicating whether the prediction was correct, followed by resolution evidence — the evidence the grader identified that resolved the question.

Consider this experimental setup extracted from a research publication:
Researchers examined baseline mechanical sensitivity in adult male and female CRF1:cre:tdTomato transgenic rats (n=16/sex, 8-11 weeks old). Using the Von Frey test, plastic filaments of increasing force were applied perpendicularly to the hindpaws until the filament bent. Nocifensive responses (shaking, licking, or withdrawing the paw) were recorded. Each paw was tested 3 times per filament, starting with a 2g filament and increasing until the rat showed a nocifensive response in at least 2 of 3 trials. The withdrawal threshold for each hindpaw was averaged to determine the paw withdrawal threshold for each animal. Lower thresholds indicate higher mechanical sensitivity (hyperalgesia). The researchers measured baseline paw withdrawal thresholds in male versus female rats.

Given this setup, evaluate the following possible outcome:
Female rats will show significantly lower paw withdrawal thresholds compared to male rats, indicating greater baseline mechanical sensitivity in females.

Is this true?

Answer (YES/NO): YES